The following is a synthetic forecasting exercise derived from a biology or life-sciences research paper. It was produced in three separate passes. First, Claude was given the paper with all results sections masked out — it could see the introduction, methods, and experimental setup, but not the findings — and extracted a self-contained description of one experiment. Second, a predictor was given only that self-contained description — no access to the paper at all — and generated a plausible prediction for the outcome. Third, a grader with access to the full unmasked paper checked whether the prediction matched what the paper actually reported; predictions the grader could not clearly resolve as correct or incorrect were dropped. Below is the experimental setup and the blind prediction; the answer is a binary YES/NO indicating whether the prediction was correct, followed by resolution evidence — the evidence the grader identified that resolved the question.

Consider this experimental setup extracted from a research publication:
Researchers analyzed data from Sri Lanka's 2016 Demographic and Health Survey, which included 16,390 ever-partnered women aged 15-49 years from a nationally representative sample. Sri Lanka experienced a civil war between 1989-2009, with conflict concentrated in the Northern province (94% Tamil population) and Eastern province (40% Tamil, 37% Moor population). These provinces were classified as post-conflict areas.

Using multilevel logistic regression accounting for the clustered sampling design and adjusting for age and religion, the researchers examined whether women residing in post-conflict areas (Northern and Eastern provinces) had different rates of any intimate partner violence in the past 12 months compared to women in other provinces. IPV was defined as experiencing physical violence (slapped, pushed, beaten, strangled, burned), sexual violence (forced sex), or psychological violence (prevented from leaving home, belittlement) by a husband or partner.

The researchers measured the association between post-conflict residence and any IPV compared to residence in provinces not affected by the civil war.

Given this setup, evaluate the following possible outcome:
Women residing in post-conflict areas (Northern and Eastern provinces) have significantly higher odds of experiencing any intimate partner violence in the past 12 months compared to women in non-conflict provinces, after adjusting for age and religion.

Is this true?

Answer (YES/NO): YES